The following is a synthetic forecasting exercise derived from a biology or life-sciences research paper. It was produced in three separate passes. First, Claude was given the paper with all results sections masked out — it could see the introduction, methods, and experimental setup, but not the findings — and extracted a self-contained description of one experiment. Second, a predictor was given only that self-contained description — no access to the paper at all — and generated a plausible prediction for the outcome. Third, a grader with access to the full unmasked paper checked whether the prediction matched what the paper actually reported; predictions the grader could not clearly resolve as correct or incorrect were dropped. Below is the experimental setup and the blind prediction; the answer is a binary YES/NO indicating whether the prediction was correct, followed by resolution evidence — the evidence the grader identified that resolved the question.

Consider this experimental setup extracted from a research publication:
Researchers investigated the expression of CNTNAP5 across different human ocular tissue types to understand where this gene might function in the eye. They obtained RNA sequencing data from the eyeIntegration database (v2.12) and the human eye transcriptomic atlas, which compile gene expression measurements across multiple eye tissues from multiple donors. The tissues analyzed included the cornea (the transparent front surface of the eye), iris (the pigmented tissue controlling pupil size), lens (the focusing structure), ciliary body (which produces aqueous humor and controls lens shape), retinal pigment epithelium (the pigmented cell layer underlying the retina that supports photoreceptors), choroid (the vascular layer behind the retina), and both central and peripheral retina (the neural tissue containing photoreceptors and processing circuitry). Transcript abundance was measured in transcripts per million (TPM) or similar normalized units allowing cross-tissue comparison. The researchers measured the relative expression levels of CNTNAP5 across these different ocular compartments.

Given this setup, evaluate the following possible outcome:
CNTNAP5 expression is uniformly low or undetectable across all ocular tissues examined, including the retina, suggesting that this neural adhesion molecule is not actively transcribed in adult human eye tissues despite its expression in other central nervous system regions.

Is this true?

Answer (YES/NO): NO